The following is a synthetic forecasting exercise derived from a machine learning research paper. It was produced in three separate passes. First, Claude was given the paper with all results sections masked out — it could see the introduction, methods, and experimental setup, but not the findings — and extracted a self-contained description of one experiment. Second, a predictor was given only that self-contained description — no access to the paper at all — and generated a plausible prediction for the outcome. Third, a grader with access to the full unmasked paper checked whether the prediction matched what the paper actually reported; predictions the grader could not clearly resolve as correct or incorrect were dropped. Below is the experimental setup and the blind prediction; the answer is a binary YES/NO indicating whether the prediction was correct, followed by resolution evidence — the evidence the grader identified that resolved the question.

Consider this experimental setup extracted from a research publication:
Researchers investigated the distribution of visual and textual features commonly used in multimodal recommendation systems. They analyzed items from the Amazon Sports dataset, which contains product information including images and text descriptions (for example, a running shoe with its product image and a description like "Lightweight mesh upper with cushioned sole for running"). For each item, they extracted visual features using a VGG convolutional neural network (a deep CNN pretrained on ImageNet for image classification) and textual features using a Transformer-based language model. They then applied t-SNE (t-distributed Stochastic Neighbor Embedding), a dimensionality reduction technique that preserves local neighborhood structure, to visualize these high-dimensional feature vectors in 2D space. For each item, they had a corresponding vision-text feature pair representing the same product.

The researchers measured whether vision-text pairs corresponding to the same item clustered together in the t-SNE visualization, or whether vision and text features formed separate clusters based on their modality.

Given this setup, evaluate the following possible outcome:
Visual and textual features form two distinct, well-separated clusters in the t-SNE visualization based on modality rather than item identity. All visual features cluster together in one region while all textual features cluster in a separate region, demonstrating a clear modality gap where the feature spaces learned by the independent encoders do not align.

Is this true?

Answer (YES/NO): YES